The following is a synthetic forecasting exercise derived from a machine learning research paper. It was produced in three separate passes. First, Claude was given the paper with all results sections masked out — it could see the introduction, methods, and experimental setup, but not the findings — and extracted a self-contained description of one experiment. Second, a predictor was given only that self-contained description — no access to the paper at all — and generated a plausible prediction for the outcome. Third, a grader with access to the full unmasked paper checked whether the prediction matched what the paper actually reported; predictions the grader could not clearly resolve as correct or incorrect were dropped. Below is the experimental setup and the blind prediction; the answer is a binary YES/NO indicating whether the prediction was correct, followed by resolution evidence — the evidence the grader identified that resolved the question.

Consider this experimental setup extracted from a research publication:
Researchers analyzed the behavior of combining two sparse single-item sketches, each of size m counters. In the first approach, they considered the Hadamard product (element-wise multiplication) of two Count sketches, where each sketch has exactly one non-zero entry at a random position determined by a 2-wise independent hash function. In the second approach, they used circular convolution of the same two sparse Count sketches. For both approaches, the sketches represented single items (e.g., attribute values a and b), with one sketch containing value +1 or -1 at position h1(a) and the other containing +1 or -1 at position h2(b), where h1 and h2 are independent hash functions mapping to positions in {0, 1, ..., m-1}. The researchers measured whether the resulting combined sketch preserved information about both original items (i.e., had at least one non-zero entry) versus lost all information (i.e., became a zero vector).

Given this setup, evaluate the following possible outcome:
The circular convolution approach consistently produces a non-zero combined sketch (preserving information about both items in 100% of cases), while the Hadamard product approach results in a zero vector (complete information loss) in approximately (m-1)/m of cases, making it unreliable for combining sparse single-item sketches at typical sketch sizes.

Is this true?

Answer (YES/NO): YES